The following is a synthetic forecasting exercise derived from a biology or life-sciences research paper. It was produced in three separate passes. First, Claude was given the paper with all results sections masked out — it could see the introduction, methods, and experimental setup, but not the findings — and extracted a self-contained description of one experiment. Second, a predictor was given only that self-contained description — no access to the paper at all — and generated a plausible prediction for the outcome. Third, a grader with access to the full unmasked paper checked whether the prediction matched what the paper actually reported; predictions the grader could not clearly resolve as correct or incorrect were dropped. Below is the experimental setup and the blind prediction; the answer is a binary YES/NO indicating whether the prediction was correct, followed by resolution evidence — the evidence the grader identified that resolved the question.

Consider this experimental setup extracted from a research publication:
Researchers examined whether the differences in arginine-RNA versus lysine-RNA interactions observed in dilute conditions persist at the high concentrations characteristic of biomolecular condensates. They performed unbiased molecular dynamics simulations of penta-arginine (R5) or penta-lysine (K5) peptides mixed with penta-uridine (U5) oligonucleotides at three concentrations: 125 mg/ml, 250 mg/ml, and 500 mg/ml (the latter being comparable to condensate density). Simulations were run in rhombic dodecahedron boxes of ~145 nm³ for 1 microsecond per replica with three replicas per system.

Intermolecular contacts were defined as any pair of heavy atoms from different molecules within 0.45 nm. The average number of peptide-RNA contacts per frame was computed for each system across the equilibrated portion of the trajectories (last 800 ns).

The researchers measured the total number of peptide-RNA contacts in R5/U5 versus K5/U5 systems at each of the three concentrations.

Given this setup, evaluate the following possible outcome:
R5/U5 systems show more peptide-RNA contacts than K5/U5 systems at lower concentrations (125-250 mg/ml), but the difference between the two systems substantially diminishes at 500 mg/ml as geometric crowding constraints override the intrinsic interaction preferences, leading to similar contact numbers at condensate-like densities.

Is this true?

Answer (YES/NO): NO